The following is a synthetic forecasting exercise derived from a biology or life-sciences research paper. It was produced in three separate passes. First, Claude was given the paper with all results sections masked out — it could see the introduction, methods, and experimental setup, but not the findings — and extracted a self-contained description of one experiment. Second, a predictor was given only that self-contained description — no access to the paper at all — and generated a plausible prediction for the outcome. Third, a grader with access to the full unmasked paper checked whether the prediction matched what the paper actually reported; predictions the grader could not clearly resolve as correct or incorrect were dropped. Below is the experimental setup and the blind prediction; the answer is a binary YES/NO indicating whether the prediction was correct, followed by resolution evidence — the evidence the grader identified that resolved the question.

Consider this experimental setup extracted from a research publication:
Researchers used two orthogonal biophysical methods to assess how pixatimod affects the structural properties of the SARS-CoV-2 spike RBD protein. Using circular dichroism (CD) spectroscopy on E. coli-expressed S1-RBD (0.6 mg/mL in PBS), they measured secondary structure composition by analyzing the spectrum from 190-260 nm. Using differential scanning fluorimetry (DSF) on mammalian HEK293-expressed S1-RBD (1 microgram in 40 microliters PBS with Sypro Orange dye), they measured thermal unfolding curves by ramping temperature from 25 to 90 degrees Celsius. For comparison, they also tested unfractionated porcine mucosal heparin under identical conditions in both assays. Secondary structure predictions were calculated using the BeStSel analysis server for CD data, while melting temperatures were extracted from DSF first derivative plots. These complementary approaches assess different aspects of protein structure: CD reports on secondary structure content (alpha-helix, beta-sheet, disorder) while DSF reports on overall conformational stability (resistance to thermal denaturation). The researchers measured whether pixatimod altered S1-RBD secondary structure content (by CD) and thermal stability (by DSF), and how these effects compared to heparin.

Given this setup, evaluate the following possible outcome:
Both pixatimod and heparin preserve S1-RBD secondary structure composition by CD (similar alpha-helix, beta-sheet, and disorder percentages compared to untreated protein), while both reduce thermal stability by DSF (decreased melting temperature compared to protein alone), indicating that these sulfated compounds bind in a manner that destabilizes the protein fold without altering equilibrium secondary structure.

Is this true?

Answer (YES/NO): NO